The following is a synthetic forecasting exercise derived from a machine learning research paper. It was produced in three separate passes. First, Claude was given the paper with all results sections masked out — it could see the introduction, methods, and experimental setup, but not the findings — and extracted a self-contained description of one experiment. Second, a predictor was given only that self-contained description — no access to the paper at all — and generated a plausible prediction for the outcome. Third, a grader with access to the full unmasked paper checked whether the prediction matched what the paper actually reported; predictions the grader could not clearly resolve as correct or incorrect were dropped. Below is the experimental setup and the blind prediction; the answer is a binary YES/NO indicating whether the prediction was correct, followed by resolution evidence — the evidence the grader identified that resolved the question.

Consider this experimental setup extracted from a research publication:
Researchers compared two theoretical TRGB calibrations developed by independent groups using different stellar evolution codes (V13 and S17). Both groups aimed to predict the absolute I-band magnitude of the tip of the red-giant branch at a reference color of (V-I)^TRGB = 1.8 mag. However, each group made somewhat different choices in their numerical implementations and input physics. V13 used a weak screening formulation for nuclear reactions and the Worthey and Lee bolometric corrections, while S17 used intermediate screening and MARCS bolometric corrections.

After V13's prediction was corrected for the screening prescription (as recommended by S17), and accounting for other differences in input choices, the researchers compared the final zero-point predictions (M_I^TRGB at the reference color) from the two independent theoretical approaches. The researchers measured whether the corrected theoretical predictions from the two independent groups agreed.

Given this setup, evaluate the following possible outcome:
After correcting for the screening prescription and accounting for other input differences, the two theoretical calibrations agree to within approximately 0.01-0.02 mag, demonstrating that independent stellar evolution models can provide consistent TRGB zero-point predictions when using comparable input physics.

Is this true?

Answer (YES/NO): YES